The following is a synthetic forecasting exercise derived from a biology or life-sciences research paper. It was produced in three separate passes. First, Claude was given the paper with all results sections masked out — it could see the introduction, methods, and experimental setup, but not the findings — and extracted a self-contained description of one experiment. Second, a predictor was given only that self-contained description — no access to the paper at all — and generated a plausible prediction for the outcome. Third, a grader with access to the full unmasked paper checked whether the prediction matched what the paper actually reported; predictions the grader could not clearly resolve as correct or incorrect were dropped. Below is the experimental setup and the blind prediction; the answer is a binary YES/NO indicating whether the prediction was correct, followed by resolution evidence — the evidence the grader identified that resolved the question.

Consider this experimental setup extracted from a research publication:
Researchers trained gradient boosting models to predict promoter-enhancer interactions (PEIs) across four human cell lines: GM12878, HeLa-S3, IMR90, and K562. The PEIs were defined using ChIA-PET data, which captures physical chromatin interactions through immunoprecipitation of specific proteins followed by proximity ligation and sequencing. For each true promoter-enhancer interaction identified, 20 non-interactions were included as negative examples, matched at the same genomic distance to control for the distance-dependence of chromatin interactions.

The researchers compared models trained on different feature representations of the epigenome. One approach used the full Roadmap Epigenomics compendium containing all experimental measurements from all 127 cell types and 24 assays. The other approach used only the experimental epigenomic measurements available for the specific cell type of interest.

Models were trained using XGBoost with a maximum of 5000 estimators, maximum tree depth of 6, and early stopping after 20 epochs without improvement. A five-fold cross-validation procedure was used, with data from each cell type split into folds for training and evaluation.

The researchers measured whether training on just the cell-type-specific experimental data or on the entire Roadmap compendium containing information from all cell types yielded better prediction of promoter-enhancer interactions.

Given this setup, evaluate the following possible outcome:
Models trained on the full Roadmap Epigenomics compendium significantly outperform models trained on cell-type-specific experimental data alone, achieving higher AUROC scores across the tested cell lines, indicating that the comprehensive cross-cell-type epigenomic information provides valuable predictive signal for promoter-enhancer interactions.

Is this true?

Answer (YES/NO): NO